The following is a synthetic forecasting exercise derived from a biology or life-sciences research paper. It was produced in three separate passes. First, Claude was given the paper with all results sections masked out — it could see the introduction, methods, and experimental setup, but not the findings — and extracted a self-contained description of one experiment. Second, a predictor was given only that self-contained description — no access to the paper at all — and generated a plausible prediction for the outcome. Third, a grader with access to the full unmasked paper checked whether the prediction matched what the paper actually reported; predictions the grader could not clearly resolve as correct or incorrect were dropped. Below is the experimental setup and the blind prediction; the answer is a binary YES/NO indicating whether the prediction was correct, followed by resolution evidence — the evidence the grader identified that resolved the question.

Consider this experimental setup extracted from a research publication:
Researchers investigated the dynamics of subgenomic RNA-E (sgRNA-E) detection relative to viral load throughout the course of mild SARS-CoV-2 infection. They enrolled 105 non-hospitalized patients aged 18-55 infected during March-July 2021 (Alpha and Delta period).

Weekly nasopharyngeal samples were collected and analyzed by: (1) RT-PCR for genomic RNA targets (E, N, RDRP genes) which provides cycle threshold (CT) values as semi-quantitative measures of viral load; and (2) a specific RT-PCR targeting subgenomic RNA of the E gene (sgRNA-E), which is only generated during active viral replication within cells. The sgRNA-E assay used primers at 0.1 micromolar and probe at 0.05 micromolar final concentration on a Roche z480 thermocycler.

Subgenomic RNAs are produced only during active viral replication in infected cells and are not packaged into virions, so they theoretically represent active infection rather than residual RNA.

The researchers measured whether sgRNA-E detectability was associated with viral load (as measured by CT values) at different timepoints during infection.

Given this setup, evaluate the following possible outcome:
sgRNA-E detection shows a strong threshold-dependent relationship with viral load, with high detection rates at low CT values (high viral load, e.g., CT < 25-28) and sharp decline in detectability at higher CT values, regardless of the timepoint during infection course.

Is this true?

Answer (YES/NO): NO